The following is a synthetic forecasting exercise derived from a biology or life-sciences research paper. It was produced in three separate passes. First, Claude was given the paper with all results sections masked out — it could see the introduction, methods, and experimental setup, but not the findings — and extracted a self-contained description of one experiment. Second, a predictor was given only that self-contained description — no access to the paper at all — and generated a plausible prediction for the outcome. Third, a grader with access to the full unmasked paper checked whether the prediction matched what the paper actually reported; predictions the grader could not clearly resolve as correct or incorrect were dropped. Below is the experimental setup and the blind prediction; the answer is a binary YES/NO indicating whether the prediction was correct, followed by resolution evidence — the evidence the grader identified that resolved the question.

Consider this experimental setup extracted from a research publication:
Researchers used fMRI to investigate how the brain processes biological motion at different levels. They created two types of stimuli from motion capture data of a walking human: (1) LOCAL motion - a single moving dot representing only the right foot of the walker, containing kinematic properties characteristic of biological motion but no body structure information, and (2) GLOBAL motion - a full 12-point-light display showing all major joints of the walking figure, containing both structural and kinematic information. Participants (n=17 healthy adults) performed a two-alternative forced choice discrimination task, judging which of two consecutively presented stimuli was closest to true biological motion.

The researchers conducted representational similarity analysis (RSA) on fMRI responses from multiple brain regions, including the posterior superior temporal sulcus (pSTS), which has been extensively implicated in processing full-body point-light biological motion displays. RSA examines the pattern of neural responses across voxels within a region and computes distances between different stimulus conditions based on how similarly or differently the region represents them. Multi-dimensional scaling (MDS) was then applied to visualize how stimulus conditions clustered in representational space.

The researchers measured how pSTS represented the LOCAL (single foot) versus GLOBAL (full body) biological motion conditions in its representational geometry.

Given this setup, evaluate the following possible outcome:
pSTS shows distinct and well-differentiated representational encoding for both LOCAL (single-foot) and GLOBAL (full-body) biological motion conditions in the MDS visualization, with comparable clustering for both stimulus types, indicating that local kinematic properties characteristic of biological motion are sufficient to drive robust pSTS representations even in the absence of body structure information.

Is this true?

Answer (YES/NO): NO